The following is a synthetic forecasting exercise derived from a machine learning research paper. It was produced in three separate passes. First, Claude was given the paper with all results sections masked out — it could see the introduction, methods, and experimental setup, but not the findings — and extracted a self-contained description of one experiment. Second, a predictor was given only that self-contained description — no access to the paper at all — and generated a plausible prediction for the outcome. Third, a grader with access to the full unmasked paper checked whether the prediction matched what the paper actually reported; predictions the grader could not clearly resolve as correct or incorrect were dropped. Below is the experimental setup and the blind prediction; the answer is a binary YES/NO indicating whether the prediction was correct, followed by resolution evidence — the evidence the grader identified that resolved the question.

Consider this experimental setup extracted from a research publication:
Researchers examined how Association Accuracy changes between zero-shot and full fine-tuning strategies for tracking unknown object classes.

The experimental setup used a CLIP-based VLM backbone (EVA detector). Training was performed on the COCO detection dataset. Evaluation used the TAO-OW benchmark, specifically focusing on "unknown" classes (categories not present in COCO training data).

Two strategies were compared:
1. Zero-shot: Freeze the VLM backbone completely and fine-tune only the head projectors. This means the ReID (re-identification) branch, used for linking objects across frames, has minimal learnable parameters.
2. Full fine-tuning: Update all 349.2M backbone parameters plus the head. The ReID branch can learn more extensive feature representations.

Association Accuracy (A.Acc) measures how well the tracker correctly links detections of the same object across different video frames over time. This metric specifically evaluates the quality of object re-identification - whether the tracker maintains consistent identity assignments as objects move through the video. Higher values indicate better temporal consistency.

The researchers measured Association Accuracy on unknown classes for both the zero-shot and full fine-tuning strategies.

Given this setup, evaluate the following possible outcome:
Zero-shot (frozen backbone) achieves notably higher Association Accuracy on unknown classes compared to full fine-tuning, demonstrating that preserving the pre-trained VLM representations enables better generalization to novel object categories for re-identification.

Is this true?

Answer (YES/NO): NO